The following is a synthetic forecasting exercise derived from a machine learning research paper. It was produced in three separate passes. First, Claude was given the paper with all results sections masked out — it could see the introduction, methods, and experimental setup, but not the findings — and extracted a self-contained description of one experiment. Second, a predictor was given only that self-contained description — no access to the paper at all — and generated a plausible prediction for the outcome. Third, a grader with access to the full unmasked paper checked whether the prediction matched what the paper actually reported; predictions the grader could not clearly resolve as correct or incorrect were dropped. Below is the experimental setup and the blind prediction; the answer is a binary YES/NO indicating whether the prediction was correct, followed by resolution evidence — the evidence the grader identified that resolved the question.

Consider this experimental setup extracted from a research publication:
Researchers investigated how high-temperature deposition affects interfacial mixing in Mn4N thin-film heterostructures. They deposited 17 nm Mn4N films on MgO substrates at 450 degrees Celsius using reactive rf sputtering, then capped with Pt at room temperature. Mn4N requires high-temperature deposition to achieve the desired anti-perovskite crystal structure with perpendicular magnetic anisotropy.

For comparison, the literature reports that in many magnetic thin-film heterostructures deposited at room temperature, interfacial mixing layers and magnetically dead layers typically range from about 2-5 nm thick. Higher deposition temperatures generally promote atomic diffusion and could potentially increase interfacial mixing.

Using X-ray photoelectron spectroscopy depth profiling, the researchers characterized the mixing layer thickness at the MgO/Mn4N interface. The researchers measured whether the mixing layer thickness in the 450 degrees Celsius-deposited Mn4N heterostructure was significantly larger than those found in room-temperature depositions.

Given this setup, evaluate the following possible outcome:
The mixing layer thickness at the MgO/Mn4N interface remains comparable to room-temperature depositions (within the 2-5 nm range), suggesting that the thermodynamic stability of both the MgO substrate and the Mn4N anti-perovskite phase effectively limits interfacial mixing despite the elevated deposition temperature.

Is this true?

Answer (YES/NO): YES